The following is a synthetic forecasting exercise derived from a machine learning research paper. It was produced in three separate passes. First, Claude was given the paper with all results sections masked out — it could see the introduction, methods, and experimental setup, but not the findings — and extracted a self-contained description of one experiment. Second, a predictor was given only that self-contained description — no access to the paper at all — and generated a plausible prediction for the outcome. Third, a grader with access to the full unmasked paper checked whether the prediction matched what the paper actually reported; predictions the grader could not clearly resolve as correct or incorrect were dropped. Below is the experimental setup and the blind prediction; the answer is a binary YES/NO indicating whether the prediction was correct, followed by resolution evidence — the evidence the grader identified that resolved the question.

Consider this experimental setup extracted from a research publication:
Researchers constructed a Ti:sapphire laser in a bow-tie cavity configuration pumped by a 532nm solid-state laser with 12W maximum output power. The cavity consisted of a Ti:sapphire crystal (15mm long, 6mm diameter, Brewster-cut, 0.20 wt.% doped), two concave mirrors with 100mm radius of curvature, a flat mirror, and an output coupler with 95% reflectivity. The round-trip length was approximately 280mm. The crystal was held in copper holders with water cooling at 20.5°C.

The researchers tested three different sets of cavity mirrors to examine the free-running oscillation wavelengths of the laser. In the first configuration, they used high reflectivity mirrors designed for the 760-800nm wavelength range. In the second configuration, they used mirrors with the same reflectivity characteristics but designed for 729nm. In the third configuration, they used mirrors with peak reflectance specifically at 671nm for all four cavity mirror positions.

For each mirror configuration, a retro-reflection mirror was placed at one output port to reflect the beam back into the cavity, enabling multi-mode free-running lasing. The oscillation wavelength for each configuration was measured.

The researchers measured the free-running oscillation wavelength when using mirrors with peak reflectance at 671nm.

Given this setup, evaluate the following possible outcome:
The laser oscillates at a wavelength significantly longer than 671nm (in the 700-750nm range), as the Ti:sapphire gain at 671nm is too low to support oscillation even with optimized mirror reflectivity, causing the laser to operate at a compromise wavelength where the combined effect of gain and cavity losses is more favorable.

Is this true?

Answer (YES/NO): YES